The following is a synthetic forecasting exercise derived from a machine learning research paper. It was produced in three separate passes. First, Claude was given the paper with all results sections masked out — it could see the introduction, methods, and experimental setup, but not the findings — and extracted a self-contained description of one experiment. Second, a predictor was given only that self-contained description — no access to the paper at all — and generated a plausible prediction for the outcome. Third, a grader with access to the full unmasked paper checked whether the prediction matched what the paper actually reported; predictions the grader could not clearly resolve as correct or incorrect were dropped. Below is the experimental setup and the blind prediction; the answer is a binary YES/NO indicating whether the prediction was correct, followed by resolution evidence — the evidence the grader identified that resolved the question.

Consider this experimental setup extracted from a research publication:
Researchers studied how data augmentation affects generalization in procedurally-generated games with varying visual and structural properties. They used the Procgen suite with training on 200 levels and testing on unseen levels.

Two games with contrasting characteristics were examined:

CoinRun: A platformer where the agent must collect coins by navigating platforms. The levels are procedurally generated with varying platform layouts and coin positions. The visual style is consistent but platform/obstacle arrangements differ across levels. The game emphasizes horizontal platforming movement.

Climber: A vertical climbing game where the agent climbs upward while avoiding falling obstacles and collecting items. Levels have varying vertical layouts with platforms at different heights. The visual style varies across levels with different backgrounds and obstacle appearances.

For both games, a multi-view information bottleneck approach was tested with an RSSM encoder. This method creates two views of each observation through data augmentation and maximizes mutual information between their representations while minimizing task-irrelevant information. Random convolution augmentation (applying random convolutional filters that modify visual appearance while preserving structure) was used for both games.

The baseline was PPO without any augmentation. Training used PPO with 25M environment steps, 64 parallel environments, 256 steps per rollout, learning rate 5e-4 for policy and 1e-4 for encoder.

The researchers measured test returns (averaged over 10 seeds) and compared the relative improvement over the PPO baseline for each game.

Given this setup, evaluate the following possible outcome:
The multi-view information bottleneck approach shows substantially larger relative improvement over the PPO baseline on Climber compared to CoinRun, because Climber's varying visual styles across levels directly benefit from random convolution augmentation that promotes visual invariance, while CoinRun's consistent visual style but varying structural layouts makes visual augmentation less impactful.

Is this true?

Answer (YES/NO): YES